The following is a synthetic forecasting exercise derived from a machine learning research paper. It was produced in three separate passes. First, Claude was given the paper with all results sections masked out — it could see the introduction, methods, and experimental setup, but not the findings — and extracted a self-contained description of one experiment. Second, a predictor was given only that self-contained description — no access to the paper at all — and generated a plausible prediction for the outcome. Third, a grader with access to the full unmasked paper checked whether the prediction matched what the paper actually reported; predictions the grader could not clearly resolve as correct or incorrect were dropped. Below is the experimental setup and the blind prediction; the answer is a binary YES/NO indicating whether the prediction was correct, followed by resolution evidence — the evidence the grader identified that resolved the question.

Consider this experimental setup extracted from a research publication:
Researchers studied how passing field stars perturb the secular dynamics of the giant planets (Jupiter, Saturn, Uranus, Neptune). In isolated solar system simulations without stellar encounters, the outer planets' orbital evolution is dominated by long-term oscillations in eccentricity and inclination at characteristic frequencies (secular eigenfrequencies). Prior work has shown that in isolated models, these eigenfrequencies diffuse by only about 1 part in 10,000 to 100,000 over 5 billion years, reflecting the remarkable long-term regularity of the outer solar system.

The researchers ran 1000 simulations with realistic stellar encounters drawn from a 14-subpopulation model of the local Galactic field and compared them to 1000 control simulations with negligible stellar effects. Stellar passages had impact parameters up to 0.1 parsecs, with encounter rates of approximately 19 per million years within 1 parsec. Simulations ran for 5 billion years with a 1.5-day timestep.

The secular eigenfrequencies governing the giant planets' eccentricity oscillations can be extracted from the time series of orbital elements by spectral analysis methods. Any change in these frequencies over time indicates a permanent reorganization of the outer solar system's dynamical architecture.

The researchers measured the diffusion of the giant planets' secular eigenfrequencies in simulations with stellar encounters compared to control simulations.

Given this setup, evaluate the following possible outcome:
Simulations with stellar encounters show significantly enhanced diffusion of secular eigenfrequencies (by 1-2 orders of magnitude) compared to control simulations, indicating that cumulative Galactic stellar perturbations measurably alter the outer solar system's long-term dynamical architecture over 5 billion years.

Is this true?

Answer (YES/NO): NO